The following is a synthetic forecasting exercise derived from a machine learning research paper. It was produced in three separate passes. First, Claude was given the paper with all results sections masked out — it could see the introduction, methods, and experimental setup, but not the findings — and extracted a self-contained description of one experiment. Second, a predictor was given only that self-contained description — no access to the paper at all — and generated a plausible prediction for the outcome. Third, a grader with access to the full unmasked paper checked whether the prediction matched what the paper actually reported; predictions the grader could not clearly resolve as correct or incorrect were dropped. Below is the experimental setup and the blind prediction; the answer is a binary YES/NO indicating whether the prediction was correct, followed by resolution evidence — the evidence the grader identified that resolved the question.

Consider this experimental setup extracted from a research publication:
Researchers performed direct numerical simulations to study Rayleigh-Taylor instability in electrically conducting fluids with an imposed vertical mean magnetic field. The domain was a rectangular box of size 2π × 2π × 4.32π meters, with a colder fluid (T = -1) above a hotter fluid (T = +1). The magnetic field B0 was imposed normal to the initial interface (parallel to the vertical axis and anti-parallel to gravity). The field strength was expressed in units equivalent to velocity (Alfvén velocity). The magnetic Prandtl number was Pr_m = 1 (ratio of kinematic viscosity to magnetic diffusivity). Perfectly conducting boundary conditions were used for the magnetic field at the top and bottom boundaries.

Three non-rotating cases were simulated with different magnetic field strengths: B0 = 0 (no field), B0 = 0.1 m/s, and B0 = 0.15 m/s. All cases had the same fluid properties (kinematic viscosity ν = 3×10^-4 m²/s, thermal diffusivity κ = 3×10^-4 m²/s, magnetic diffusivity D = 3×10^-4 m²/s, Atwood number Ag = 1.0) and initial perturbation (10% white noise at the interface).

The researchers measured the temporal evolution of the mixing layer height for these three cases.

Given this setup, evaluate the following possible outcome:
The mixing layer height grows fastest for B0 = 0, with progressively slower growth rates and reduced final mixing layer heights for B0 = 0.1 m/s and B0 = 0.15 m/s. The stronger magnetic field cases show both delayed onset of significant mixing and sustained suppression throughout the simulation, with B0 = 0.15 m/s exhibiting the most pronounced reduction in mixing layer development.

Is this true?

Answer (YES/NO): NO